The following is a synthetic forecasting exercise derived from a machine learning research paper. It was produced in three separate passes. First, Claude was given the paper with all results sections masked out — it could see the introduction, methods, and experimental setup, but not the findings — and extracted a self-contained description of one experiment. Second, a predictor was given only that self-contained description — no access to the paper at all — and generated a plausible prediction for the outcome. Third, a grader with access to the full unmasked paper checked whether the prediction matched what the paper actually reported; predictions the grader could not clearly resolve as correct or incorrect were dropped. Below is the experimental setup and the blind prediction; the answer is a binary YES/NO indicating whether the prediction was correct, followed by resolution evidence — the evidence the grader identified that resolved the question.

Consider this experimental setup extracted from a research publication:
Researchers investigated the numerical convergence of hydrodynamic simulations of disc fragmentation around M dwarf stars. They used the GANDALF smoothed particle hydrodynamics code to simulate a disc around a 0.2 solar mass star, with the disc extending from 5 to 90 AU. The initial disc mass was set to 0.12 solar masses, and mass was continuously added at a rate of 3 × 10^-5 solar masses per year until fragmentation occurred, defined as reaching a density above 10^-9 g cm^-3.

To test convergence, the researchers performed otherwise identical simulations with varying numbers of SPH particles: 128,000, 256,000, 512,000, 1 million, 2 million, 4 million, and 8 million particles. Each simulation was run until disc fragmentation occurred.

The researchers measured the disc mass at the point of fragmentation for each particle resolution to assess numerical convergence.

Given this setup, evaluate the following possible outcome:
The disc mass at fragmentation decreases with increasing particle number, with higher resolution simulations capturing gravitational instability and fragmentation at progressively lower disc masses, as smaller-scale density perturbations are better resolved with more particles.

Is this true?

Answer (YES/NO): NO